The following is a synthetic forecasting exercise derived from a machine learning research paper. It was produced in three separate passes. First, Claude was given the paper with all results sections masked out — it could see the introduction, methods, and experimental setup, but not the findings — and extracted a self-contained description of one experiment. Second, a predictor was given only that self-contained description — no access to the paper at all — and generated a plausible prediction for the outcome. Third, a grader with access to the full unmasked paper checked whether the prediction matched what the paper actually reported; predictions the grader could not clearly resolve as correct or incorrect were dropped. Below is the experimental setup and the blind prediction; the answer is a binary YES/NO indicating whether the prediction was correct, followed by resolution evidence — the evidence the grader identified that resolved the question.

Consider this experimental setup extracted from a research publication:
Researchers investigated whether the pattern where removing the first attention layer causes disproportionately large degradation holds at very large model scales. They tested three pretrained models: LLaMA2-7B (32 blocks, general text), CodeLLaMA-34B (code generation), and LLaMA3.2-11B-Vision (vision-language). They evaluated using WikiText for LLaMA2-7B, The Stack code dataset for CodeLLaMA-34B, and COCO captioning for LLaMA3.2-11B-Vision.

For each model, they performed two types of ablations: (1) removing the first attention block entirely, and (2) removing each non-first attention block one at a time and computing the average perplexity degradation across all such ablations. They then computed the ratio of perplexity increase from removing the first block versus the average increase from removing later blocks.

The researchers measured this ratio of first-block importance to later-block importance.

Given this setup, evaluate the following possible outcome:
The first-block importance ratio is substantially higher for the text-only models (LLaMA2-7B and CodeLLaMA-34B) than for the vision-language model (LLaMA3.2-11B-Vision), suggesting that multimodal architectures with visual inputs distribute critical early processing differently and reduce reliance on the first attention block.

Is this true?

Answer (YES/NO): YES